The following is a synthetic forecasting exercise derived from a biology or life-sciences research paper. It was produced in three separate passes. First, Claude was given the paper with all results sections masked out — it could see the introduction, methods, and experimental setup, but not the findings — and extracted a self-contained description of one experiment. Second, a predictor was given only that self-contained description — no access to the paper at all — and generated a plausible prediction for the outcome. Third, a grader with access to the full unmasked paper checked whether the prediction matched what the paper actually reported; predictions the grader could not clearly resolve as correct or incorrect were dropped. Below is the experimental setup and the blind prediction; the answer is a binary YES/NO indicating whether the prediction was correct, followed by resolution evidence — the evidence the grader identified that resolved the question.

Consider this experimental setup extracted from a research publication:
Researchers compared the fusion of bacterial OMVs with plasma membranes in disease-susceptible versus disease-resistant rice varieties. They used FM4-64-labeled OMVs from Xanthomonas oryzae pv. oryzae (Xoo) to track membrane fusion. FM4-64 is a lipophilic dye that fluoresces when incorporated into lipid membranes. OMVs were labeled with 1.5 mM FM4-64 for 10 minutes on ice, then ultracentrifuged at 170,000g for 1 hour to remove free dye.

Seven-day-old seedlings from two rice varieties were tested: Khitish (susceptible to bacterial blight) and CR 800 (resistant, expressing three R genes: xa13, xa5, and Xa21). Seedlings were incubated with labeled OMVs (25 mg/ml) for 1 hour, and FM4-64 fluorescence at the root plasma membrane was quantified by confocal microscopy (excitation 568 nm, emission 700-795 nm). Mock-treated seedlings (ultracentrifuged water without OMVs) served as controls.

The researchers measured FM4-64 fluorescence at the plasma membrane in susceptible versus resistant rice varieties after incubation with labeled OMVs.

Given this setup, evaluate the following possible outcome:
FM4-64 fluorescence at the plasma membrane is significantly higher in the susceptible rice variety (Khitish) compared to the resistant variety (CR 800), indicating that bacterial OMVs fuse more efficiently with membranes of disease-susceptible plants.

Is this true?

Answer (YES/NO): YES